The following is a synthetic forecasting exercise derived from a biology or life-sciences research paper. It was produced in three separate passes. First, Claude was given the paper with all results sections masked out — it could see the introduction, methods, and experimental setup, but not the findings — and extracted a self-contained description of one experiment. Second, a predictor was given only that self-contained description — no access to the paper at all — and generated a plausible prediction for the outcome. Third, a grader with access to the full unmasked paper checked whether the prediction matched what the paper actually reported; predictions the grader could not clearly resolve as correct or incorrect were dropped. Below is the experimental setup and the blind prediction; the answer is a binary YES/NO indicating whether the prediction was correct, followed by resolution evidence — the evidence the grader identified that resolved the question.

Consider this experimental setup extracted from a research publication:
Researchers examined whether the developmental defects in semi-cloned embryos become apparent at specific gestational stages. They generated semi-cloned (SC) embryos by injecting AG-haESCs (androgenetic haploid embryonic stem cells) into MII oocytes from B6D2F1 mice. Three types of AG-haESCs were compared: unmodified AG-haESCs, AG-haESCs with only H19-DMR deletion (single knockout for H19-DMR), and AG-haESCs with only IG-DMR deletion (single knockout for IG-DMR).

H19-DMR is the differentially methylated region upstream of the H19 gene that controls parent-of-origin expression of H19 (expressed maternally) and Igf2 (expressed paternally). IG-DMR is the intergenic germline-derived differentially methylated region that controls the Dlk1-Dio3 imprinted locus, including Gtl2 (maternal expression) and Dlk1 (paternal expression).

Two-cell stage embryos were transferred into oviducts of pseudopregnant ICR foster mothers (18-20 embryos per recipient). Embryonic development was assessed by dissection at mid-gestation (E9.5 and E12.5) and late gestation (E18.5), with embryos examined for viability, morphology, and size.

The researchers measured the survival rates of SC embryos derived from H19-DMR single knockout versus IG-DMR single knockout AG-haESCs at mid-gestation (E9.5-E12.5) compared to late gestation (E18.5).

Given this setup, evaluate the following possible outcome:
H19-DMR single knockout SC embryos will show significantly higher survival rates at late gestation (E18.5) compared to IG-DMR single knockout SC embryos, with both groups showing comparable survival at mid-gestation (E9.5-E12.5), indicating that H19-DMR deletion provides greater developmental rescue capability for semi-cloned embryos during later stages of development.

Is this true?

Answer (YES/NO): NO